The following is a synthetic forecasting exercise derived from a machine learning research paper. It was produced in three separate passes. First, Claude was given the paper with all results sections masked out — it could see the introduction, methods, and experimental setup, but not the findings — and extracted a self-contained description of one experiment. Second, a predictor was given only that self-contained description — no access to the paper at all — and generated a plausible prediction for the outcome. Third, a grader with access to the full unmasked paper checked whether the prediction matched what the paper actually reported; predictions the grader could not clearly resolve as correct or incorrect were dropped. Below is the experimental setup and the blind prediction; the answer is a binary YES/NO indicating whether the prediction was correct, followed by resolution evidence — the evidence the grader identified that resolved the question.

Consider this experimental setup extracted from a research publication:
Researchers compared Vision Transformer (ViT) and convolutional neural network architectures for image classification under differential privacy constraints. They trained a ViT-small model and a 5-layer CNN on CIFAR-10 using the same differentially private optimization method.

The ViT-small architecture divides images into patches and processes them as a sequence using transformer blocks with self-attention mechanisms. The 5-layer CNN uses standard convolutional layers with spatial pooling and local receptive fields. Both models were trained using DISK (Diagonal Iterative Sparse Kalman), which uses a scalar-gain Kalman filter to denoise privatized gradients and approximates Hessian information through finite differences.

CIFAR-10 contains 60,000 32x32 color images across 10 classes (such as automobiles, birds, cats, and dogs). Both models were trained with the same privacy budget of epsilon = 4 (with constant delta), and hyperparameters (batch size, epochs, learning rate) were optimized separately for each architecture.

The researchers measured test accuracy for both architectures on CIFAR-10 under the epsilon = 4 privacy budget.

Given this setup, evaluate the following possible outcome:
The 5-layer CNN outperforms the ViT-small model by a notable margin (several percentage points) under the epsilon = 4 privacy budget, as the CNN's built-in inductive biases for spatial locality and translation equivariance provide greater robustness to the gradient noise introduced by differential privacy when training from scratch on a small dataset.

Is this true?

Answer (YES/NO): YES